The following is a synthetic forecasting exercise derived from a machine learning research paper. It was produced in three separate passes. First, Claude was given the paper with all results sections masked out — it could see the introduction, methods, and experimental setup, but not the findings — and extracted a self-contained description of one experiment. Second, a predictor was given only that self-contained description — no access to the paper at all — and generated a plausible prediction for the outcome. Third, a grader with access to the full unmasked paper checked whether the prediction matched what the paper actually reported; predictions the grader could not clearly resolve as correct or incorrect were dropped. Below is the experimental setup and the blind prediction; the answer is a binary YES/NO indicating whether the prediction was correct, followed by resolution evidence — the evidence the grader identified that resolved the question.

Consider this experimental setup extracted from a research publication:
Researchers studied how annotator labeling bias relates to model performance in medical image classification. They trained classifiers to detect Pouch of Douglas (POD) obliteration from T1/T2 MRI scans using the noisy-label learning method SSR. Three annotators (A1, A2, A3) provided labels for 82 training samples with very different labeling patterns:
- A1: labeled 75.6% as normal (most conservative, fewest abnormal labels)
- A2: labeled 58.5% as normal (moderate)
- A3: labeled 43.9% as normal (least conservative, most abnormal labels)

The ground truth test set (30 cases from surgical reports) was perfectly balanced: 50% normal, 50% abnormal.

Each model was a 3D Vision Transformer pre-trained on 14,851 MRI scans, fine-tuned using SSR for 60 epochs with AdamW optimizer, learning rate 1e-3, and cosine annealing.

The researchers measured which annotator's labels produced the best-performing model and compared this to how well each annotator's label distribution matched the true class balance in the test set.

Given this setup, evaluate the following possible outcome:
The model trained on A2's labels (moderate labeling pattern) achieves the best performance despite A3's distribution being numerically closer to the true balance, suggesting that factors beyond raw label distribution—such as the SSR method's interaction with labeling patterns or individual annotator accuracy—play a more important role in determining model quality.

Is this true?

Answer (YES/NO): YES